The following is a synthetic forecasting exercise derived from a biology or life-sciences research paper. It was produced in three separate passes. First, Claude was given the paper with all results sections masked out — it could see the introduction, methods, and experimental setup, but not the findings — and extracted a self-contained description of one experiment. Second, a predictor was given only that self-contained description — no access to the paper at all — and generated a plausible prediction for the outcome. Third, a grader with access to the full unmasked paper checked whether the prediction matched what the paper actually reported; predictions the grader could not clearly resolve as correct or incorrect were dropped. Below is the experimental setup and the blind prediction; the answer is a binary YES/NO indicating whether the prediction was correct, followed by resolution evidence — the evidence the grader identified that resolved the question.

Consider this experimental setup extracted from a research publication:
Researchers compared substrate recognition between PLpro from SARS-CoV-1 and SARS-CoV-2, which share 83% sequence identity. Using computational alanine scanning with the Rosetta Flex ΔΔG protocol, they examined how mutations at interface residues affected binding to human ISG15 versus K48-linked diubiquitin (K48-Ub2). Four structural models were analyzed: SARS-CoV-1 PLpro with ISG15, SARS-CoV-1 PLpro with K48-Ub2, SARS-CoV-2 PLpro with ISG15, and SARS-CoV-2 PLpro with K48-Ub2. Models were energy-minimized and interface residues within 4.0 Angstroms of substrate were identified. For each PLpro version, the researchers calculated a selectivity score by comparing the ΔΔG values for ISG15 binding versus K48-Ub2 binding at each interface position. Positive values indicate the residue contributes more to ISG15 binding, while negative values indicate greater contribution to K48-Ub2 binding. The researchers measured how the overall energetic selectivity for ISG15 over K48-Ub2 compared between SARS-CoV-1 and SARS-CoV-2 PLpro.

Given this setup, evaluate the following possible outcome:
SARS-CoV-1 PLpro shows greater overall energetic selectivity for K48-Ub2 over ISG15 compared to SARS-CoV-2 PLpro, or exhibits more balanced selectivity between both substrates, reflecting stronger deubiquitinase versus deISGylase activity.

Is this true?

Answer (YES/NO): YES